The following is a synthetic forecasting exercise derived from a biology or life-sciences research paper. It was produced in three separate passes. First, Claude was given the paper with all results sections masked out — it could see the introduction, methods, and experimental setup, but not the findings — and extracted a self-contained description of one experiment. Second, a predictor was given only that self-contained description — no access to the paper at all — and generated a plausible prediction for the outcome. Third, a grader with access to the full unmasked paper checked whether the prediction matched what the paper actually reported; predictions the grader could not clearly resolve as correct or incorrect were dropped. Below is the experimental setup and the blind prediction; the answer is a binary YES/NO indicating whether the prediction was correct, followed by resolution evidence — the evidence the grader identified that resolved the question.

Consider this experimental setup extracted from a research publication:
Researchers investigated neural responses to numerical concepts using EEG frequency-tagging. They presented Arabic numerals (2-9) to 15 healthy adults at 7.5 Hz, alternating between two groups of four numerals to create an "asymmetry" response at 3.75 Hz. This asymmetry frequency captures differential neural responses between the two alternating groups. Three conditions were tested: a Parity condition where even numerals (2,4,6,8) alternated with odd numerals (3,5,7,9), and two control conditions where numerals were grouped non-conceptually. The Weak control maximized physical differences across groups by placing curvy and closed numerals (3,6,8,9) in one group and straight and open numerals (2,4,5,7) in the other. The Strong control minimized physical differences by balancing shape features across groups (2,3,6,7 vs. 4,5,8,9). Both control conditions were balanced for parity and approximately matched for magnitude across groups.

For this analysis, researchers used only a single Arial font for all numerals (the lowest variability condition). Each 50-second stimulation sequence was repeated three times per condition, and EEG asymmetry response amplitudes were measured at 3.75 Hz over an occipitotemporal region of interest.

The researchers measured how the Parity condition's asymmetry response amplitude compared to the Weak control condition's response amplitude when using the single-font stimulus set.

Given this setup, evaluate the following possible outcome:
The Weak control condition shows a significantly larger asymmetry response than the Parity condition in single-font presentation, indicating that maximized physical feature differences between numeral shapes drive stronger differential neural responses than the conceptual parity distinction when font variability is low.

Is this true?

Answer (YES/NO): YES